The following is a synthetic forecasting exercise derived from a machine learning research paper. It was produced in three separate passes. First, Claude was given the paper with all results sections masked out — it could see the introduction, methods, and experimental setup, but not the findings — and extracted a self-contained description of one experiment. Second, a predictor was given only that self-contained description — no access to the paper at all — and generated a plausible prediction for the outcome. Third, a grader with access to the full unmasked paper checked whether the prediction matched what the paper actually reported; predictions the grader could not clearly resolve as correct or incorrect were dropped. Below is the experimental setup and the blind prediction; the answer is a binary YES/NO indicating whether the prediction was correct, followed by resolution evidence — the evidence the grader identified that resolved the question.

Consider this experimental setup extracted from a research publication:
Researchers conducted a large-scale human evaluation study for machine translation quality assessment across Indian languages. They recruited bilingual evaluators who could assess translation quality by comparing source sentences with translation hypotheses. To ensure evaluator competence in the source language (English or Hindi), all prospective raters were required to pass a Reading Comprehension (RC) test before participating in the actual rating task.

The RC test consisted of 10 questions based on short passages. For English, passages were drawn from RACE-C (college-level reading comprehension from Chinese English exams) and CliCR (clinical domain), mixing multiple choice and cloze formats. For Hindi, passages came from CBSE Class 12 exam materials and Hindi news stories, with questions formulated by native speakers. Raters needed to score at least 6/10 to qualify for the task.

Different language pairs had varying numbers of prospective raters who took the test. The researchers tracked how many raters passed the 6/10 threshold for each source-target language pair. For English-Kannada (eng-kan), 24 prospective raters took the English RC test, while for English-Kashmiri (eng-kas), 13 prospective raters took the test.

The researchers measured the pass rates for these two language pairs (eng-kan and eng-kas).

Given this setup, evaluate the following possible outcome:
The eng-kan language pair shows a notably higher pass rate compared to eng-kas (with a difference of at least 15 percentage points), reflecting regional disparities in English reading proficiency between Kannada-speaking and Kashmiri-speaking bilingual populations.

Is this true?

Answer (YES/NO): NO